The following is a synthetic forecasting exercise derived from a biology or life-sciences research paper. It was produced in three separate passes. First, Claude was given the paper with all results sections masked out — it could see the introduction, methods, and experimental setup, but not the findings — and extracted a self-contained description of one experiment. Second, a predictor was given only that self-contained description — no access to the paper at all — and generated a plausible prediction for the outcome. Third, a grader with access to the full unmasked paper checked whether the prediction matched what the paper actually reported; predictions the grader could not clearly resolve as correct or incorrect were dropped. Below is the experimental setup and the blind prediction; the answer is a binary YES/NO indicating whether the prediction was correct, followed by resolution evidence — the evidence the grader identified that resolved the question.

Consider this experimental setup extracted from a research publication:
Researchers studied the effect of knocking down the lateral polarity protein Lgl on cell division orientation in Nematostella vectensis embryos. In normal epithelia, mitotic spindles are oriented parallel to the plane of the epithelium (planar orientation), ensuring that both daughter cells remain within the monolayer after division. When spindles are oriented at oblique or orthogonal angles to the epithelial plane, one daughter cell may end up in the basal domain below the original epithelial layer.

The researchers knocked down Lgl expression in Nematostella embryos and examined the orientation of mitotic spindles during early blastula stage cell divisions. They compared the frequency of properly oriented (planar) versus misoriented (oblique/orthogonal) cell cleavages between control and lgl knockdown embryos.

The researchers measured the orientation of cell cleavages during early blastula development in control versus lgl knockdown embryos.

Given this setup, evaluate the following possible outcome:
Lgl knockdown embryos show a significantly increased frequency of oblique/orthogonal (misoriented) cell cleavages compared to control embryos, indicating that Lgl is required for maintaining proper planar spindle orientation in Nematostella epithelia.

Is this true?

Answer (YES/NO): YES